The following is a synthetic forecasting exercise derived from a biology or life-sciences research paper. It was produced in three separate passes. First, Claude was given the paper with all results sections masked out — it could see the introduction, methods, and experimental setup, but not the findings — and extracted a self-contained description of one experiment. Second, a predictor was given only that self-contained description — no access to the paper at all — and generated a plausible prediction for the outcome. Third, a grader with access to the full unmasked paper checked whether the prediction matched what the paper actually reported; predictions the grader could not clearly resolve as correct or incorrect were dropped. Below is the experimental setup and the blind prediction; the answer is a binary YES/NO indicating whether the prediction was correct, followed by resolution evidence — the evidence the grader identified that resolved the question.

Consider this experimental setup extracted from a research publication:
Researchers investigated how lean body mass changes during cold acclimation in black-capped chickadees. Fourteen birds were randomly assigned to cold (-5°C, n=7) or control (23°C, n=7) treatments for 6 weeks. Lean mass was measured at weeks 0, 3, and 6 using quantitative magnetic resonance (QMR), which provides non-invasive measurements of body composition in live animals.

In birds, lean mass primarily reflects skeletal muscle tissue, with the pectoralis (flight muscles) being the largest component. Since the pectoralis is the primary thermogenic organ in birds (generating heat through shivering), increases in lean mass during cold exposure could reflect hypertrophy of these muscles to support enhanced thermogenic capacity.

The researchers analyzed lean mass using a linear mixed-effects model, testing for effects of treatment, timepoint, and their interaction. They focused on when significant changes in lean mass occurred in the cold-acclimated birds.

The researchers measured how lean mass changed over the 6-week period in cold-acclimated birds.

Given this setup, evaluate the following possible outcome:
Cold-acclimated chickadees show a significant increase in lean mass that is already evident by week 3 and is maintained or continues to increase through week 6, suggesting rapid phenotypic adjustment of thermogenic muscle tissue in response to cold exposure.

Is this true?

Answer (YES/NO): NO